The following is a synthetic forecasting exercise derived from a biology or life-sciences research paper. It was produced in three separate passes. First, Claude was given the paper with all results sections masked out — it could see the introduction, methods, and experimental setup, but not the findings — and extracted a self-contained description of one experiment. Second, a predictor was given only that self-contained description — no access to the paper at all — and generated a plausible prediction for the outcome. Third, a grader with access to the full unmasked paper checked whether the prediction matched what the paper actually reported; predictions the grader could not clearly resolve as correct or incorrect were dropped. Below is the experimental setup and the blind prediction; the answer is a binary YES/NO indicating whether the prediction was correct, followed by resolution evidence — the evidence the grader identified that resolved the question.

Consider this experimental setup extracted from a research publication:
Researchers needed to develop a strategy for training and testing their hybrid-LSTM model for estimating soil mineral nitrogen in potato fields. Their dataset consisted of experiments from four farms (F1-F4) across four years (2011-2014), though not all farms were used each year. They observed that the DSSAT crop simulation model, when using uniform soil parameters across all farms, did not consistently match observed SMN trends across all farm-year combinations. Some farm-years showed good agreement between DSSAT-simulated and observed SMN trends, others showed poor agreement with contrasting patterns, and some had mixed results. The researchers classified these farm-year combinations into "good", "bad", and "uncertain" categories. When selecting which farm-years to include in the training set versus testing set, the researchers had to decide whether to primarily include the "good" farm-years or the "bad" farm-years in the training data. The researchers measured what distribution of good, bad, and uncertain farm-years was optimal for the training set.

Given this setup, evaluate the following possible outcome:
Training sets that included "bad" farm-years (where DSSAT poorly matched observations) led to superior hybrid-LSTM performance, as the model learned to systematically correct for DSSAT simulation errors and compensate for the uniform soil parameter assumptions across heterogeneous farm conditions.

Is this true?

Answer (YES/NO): NO